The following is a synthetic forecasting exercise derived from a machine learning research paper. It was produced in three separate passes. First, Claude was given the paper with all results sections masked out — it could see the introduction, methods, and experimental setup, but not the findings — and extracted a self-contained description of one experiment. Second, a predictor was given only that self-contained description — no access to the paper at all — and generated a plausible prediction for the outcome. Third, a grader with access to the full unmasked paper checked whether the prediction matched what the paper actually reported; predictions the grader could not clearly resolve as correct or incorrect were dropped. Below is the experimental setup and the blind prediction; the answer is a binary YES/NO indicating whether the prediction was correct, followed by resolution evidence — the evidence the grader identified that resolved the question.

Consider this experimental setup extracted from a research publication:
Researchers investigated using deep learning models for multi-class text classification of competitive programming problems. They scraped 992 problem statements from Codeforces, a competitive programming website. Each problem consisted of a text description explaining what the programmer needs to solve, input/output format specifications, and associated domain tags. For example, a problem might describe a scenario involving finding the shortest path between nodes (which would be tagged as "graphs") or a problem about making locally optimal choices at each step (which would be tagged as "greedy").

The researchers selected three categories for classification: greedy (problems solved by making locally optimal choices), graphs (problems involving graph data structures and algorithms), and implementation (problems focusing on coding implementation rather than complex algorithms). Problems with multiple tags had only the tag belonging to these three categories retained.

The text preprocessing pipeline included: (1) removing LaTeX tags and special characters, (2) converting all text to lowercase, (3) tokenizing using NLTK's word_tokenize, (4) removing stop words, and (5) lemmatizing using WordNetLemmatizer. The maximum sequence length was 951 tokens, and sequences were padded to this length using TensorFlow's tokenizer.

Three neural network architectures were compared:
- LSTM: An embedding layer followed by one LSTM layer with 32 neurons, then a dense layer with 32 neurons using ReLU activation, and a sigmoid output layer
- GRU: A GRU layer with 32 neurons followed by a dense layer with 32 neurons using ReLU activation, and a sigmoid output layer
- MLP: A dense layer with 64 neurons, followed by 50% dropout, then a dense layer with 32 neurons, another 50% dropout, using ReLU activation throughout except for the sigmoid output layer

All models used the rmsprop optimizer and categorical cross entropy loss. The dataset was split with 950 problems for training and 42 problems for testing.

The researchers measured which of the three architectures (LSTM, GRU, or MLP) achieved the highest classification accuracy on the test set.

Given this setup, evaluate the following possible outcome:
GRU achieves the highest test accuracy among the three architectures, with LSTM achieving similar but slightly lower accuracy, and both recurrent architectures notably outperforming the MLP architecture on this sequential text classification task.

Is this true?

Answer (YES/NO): NO